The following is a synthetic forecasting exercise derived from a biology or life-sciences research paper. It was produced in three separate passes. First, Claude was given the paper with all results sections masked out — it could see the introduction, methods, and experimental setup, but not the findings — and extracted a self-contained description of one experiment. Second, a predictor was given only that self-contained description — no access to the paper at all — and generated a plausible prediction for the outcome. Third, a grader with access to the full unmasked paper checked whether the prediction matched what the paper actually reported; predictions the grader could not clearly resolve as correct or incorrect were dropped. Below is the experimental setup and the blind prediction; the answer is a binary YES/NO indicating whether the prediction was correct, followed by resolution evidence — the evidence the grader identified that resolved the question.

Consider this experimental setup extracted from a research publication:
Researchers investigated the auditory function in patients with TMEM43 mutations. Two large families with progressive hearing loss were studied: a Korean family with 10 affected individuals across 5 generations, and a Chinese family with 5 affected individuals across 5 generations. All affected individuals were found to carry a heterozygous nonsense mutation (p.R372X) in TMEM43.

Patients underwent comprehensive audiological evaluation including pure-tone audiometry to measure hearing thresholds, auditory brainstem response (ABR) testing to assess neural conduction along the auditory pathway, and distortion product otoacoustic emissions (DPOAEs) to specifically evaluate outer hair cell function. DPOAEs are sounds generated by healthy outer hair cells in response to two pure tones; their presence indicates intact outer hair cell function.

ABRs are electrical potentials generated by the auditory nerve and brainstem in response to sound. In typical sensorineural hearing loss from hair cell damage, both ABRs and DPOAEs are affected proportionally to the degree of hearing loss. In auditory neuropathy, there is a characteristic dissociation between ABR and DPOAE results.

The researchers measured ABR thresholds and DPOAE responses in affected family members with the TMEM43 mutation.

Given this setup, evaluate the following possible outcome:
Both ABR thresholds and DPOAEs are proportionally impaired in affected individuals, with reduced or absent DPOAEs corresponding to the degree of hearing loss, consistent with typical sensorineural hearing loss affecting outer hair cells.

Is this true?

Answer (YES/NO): NO